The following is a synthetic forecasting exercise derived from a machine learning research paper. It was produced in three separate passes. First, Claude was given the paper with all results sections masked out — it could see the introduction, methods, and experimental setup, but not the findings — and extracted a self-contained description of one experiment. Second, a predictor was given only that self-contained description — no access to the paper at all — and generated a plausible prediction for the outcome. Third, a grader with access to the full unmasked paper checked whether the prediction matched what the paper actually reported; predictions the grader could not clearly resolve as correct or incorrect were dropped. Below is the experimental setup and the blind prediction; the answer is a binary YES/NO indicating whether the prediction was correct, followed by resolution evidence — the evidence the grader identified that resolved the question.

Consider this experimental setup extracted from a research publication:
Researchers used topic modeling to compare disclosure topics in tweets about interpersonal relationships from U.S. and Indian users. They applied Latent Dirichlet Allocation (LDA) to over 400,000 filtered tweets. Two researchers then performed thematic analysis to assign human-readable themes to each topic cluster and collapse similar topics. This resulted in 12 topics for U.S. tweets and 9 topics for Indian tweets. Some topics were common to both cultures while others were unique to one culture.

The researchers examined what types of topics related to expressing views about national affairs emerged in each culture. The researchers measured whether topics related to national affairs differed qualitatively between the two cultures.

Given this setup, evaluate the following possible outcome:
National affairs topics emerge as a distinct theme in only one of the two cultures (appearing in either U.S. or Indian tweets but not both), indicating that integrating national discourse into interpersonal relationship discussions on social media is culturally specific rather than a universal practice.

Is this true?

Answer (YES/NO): NO